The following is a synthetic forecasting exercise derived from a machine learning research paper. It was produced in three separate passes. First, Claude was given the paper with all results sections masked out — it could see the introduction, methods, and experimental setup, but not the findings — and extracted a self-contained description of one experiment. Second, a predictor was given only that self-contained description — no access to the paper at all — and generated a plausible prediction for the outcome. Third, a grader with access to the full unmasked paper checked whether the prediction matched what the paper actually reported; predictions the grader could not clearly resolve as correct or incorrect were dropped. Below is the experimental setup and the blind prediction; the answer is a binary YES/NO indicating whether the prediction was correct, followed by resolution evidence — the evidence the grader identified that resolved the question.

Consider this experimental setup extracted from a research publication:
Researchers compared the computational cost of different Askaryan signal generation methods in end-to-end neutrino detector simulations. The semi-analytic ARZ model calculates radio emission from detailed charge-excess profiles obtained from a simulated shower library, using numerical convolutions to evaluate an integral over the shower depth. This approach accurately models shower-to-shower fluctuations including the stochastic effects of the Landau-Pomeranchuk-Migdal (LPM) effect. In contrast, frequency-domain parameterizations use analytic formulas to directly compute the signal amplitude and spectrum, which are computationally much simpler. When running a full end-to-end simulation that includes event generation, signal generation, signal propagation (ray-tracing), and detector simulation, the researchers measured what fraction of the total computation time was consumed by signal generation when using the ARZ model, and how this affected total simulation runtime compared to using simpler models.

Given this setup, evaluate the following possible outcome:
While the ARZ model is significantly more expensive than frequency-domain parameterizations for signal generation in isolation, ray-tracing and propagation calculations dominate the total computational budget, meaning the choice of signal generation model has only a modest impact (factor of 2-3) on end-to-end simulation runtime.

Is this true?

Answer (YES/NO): NO